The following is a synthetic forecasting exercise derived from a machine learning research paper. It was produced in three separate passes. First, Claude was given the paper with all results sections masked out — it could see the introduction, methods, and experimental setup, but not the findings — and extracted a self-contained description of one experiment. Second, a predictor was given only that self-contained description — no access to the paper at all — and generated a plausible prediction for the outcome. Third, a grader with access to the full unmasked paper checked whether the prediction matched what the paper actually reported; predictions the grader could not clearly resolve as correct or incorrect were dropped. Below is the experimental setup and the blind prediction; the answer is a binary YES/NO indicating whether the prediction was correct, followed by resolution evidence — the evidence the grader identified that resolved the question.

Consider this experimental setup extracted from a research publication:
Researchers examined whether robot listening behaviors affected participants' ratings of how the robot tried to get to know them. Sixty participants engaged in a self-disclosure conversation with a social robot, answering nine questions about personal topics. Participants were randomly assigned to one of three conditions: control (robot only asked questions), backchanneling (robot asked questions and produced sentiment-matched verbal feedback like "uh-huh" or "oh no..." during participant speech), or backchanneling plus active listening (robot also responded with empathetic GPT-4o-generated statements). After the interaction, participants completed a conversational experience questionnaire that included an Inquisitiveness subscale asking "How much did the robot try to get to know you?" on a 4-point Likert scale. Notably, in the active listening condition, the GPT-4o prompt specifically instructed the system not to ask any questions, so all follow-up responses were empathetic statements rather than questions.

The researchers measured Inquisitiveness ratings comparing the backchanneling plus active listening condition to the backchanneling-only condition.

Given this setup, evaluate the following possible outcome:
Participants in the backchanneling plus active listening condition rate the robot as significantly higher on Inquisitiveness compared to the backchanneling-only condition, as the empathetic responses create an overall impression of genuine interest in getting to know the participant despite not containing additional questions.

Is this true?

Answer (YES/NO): YES